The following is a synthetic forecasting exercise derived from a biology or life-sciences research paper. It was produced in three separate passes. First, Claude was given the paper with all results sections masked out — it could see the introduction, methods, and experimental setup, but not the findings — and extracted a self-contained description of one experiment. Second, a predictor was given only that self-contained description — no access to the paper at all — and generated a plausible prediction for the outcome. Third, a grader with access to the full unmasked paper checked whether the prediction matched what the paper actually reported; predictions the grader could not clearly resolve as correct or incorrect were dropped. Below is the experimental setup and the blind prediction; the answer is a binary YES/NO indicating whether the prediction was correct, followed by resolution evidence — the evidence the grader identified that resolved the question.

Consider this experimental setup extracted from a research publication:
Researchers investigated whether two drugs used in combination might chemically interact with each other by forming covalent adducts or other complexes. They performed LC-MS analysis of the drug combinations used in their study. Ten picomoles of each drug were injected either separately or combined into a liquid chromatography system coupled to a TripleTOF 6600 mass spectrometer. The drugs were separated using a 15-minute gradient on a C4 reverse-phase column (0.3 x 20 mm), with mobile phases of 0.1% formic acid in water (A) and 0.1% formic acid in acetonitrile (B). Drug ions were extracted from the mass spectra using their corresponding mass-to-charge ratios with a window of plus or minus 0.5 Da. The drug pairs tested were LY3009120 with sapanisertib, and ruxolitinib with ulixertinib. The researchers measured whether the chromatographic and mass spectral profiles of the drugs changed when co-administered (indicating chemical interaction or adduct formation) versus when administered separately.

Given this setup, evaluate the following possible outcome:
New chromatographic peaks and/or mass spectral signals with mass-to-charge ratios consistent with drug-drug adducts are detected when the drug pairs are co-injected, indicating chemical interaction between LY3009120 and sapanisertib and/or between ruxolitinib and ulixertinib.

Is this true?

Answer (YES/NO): NO